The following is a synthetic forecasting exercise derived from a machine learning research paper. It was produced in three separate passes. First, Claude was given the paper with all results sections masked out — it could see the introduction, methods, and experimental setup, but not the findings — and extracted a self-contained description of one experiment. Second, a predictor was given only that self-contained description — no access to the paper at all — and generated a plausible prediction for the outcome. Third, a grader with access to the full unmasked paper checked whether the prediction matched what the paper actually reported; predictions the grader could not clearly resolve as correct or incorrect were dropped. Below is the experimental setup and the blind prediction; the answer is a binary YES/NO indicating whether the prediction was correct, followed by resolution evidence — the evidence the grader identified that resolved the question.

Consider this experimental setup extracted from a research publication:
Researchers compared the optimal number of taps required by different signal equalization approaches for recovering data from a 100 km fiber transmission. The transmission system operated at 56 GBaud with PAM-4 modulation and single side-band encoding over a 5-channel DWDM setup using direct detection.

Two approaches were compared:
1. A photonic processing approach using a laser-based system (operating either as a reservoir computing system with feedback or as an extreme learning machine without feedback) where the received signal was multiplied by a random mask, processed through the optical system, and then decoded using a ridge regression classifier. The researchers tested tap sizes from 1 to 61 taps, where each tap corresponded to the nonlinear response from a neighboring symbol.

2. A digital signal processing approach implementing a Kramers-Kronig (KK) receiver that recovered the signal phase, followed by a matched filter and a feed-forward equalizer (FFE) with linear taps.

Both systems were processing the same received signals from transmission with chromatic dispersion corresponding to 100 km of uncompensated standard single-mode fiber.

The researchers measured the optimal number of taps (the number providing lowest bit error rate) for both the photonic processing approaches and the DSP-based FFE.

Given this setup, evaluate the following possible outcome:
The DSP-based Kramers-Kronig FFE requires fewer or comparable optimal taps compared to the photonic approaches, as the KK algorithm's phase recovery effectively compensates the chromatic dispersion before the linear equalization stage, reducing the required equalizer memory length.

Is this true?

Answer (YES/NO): YES